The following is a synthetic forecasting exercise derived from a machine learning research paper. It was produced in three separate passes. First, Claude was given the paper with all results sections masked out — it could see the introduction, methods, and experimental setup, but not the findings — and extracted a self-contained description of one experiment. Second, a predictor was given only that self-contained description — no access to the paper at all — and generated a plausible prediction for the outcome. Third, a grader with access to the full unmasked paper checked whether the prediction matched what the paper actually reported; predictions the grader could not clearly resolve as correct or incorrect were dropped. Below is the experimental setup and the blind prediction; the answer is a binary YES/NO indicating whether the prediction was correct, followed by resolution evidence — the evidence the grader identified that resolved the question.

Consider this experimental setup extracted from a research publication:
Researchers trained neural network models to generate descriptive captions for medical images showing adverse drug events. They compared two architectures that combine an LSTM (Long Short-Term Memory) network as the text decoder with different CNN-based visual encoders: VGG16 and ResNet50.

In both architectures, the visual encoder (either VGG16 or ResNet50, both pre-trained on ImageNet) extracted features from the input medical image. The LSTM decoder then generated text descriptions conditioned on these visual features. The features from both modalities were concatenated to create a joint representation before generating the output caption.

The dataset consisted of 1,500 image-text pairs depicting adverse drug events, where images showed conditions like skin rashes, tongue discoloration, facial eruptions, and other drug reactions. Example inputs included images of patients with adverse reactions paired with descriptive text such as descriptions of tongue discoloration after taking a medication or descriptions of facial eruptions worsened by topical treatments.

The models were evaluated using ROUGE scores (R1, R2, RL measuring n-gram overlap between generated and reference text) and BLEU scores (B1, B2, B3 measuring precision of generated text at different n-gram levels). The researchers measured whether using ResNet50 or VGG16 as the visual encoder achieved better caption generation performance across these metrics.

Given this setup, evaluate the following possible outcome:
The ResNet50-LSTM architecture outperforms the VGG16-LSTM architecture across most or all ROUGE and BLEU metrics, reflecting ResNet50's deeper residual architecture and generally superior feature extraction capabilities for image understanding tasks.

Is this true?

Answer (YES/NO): YES